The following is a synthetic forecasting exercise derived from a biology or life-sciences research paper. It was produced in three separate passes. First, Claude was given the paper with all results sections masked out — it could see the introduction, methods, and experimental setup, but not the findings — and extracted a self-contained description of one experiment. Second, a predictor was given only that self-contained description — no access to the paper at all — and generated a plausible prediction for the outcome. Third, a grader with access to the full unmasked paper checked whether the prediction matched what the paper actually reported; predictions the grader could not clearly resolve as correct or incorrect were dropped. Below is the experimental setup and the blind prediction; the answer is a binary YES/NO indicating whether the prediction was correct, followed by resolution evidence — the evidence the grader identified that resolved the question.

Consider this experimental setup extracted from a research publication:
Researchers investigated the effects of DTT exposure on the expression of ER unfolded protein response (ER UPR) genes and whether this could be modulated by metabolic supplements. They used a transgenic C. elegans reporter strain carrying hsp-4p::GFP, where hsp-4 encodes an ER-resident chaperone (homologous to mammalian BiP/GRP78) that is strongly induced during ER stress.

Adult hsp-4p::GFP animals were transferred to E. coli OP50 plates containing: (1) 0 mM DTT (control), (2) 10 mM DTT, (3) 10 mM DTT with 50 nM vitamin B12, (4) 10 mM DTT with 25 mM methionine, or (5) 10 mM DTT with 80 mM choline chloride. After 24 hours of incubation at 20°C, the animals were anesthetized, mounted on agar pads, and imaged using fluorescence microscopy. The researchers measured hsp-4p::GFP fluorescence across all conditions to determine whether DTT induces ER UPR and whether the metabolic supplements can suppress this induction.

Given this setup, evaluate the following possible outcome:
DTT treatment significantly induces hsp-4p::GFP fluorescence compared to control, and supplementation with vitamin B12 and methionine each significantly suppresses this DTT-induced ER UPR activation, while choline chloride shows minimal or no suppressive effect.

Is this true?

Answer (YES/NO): NO